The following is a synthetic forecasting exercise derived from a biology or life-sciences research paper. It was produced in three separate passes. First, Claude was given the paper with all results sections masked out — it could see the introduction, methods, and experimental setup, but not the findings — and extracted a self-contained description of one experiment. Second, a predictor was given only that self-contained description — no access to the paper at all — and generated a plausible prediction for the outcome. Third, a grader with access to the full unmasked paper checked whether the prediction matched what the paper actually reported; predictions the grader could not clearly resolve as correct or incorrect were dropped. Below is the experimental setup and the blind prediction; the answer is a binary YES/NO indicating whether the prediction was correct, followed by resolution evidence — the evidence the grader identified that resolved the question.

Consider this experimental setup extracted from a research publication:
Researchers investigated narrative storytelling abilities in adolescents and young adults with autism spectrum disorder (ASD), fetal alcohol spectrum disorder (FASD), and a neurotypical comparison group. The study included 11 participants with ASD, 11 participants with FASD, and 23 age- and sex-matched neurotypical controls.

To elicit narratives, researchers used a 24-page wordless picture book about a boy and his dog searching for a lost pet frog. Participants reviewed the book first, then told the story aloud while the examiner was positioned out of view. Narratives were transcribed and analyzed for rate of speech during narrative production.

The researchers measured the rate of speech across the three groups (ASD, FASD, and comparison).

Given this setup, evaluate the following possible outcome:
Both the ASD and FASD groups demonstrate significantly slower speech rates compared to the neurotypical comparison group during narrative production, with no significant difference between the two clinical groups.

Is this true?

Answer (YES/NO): YES